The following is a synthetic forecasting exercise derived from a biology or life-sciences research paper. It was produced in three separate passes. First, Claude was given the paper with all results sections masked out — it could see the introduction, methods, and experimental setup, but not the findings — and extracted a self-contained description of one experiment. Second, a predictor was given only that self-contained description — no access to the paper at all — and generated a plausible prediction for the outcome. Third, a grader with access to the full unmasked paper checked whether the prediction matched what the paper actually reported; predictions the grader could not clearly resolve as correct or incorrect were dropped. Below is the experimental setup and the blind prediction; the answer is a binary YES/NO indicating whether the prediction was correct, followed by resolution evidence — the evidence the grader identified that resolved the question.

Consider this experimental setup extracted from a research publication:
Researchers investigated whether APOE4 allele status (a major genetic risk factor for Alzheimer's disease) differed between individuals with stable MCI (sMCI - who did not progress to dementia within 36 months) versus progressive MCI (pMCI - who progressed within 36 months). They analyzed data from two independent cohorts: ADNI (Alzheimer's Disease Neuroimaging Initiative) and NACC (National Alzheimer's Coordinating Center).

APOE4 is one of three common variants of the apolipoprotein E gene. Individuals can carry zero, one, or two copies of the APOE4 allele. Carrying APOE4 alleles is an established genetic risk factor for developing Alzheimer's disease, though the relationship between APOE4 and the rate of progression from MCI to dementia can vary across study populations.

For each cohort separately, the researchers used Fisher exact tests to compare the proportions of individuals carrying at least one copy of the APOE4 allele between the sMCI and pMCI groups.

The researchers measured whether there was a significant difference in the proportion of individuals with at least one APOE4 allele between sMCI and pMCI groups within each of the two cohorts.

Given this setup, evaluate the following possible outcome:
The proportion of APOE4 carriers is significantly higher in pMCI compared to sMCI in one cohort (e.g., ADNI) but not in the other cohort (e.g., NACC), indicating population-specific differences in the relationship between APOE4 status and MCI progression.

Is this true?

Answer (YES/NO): NO